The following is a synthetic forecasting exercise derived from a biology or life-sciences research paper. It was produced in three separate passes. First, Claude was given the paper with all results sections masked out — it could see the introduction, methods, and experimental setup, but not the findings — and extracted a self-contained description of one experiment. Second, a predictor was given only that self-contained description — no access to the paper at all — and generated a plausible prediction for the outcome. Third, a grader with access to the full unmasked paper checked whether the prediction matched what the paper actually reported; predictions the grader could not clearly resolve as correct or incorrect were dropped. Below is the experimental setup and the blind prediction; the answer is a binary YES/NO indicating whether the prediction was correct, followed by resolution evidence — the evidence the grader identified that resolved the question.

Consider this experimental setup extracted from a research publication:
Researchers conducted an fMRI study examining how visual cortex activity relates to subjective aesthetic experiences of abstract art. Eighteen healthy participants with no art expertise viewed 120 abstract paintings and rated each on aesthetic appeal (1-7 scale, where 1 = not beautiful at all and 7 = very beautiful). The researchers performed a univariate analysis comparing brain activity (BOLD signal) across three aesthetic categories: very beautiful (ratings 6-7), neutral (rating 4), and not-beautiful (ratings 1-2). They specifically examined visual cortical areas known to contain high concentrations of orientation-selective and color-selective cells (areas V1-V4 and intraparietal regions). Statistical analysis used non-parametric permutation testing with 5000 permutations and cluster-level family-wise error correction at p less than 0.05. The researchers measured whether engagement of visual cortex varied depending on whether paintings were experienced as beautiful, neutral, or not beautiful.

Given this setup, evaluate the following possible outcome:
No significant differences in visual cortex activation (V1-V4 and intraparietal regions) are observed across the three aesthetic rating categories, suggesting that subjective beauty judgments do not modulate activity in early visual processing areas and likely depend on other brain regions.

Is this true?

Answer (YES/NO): NO